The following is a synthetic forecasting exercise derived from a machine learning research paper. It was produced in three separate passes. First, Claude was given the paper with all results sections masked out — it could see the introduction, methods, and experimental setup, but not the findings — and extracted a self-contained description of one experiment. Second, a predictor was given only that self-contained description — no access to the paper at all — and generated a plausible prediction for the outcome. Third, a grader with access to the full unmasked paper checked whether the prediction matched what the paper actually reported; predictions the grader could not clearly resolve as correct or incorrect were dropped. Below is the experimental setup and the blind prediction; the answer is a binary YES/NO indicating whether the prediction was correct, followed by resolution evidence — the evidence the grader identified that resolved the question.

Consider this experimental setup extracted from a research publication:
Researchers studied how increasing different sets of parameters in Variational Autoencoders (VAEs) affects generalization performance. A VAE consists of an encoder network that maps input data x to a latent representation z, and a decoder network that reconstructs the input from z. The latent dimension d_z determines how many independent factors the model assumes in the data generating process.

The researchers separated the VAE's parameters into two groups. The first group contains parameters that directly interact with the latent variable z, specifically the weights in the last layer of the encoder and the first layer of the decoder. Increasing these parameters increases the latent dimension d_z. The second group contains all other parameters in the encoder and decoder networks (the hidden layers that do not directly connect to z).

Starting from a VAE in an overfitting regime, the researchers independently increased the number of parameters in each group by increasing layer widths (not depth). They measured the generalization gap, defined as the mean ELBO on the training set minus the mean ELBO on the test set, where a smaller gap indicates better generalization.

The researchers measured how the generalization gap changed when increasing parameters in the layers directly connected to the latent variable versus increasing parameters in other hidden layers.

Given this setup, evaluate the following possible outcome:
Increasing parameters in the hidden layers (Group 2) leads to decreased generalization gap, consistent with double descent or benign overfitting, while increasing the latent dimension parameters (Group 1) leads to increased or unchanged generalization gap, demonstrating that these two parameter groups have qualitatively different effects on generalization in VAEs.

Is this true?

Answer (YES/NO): NO